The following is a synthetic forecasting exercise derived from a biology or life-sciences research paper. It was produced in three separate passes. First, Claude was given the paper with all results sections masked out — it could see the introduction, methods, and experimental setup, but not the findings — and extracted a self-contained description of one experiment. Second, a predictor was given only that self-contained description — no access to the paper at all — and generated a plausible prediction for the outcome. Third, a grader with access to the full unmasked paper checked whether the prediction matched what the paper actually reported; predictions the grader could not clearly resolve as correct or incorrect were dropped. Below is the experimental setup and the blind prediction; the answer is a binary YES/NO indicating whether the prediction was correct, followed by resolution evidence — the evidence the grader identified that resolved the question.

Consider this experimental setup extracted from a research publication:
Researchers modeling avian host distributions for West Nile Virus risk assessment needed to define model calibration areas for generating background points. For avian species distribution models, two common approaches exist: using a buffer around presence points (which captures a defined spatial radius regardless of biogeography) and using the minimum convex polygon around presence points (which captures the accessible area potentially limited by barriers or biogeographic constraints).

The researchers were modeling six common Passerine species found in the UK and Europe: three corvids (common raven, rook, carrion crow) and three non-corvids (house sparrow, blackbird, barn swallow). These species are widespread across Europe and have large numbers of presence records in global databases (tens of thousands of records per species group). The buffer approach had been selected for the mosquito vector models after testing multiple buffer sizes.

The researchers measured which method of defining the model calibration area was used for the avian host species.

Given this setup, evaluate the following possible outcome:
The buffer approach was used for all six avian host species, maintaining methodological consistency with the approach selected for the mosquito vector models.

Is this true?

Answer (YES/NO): NO